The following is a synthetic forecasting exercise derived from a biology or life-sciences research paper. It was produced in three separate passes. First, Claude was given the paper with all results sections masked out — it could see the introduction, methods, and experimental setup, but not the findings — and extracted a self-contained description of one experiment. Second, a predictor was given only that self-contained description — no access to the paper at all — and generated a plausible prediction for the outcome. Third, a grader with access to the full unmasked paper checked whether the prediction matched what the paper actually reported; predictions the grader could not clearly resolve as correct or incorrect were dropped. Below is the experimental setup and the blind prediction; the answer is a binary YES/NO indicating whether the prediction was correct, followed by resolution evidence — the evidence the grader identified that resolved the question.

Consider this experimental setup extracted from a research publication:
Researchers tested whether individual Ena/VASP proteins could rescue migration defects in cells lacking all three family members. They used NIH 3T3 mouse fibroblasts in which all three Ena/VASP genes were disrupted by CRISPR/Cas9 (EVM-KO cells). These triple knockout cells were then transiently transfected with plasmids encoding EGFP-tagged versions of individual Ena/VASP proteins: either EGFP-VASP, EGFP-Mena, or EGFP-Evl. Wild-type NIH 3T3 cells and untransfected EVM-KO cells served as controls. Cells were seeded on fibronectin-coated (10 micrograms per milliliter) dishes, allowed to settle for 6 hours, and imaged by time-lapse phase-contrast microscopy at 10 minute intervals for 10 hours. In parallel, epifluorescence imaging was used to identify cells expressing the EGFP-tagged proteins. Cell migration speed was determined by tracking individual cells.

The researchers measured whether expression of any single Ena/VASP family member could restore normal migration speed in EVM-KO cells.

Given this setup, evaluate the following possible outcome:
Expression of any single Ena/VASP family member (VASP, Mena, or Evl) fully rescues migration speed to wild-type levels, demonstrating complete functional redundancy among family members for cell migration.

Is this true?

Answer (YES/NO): NO